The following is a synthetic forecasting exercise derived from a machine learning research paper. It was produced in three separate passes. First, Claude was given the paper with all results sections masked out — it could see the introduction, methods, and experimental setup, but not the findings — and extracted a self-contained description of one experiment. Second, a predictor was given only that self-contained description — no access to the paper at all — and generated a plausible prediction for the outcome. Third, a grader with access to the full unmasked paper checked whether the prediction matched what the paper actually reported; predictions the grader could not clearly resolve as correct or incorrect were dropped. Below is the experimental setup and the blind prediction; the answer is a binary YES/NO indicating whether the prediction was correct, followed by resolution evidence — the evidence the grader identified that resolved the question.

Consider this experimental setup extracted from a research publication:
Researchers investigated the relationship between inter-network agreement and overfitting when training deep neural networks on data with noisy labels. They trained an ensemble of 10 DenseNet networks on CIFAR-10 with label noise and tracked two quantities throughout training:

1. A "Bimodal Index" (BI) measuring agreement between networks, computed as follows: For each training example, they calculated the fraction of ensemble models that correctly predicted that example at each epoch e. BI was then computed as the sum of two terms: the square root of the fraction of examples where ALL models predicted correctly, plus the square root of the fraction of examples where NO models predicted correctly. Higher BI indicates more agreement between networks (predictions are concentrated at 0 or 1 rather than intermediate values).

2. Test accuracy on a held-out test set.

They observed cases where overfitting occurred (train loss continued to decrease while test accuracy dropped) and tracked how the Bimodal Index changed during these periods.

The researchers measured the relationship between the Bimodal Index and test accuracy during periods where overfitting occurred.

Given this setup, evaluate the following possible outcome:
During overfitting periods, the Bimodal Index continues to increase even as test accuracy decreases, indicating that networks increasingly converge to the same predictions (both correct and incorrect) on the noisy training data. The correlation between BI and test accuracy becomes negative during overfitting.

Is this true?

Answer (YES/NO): NO